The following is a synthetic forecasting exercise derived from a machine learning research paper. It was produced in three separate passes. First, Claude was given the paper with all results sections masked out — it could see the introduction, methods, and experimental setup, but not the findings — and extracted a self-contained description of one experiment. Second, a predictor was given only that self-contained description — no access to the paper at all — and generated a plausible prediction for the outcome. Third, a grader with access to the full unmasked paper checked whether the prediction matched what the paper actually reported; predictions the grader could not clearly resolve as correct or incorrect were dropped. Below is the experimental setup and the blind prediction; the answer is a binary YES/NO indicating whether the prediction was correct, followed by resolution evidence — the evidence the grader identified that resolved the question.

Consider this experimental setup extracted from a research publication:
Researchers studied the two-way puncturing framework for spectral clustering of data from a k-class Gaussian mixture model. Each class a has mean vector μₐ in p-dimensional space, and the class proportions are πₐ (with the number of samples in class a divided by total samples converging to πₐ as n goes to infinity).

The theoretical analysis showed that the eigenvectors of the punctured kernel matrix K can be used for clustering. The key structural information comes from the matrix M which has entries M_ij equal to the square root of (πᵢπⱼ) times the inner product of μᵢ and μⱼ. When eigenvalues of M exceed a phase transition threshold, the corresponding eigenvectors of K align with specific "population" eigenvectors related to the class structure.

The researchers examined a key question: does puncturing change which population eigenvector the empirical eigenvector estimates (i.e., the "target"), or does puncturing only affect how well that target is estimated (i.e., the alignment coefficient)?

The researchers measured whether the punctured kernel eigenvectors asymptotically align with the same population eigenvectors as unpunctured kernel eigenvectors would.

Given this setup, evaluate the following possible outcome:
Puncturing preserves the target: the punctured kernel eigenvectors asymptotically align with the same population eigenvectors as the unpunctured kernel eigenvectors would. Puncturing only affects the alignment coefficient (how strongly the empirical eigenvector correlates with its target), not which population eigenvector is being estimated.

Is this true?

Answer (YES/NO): YES